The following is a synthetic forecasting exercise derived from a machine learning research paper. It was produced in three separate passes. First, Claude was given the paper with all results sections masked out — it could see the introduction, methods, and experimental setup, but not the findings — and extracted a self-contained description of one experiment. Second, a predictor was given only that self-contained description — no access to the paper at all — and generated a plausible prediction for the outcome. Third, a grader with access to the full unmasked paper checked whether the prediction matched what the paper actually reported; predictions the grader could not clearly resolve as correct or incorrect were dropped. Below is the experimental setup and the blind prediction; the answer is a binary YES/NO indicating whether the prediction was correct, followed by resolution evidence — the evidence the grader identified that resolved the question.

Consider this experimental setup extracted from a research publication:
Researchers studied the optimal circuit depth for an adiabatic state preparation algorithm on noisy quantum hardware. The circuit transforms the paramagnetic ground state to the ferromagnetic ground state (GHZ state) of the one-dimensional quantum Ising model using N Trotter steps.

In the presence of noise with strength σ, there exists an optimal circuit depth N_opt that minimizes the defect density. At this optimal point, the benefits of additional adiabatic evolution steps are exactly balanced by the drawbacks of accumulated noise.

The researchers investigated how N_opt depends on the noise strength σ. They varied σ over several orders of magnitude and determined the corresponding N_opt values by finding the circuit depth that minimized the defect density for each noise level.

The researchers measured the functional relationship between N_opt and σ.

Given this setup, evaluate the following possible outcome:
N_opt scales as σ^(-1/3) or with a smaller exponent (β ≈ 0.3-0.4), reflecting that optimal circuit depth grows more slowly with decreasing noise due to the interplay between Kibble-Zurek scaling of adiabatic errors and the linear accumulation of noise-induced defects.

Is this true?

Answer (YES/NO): NO